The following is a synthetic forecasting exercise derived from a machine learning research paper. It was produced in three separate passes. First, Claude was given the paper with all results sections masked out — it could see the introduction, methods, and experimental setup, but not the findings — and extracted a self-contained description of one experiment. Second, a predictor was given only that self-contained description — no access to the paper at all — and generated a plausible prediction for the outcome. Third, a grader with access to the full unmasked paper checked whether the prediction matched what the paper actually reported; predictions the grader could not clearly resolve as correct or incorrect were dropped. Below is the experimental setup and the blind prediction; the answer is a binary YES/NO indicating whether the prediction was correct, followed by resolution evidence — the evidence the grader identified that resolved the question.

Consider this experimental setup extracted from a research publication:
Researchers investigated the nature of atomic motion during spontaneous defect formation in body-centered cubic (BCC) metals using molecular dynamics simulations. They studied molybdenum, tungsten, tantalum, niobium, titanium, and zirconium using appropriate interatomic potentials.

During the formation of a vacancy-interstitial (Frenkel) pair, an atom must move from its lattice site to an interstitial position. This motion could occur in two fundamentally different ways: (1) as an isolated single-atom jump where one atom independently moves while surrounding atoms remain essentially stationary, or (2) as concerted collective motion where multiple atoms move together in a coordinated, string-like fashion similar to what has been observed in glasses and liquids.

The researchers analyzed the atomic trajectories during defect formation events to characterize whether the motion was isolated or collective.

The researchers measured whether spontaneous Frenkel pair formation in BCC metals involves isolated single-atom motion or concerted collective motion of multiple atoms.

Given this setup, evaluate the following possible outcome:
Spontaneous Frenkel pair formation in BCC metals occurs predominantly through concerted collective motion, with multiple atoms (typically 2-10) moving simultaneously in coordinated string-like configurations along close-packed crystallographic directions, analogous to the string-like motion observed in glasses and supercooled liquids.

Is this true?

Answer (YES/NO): YES